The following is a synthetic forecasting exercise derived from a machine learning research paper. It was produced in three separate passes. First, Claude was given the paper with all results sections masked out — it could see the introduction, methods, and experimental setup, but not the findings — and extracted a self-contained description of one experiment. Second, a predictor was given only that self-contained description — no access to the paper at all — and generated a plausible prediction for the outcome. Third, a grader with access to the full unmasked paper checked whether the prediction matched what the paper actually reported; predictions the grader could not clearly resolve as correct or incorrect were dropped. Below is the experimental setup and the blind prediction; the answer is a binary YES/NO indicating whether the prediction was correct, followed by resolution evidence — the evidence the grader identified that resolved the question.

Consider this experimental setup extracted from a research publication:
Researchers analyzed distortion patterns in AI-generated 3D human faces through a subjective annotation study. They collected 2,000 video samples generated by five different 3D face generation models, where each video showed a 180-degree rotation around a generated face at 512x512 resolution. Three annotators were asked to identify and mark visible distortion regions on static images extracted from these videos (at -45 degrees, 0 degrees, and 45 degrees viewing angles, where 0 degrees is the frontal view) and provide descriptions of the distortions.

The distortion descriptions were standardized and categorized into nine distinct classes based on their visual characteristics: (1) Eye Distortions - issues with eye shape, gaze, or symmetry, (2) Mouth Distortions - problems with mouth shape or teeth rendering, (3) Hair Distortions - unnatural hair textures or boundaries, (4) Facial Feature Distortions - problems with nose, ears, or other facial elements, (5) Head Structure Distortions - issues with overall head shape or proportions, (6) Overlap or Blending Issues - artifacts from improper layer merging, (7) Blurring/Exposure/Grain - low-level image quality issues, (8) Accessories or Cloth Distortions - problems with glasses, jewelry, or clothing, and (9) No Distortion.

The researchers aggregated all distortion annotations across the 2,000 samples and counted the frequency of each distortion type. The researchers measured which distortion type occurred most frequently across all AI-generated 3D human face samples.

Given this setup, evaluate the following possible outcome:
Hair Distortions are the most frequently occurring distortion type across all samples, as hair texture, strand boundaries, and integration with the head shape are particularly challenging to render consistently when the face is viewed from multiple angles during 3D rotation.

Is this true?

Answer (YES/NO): NO